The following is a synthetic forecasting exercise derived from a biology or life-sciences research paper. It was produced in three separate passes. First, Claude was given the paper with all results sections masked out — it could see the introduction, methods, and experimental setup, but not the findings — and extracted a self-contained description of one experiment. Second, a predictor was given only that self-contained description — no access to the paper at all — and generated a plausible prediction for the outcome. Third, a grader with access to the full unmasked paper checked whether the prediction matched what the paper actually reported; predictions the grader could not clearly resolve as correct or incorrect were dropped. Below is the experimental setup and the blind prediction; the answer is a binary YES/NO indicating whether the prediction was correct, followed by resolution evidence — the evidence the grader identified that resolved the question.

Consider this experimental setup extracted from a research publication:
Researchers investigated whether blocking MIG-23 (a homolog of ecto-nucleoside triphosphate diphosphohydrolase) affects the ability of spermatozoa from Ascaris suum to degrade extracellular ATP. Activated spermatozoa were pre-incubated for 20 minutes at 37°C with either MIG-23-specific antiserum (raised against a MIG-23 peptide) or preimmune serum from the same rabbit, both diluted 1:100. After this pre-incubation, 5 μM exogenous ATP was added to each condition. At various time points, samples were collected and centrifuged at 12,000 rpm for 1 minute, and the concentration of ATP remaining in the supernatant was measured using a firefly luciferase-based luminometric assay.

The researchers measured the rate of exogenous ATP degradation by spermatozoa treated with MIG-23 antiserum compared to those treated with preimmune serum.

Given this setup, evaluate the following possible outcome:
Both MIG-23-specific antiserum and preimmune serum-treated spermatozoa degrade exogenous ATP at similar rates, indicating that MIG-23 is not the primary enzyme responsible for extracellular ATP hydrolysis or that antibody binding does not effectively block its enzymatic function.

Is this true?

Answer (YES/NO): NO